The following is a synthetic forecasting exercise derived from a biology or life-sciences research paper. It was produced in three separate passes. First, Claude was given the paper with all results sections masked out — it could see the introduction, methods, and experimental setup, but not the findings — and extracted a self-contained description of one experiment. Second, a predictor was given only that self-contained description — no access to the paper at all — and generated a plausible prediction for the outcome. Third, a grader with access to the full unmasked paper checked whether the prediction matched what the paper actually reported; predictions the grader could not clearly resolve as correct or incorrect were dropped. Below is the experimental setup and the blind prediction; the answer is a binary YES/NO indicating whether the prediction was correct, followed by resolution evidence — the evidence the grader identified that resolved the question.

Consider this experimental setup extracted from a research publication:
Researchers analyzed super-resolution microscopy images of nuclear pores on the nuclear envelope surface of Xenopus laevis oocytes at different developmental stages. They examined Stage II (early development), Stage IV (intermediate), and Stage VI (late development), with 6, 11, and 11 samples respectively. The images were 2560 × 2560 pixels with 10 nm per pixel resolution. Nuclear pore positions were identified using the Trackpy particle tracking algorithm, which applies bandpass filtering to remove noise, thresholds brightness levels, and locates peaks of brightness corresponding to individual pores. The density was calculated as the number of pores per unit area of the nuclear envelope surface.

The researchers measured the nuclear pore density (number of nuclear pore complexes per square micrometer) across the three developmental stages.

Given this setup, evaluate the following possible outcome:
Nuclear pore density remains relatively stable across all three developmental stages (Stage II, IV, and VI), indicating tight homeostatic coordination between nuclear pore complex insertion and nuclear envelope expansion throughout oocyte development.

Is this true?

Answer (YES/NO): NO